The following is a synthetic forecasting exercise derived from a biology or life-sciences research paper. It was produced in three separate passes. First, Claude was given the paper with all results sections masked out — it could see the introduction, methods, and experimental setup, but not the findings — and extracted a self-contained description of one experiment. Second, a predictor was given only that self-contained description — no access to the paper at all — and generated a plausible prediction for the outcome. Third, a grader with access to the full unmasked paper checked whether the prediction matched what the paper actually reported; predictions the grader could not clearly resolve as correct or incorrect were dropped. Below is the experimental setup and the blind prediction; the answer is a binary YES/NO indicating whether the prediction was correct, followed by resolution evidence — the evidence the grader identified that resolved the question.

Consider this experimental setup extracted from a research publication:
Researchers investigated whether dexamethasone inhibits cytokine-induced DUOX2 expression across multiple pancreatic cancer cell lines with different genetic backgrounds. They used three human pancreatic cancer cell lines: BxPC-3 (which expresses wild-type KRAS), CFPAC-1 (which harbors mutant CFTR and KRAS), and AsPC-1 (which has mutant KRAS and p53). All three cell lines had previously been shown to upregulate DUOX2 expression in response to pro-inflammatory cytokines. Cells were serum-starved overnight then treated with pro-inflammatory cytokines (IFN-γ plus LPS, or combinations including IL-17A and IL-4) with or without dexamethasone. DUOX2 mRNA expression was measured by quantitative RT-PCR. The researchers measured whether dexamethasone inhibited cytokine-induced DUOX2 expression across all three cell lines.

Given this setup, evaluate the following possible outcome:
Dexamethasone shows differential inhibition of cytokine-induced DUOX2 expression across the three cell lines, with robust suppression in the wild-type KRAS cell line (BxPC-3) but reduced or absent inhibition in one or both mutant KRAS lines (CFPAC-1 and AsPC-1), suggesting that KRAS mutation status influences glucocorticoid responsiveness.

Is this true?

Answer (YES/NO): NO